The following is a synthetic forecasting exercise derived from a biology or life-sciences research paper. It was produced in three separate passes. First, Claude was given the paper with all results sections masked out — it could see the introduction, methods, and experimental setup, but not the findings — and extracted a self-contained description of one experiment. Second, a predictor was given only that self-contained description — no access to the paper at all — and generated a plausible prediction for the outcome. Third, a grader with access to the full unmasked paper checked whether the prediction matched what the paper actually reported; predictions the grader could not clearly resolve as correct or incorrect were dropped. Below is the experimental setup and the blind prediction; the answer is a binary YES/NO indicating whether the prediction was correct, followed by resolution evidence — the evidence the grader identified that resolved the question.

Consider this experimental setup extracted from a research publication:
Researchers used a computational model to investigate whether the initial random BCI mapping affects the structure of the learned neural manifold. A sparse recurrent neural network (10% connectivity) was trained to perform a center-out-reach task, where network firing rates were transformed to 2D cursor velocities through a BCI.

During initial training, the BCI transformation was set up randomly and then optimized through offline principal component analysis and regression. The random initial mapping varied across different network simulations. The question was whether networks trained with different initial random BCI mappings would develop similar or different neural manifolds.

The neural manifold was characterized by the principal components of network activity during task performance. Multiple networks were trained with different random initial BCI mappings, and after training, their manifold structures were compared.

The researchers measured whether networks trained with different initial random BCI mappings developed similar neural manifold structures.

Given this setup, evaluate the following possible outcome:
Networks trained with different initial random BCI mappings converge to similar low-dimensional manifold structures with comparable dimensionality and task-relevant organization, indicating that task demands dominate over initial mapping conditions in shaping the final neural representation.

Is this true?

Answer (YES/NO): NO